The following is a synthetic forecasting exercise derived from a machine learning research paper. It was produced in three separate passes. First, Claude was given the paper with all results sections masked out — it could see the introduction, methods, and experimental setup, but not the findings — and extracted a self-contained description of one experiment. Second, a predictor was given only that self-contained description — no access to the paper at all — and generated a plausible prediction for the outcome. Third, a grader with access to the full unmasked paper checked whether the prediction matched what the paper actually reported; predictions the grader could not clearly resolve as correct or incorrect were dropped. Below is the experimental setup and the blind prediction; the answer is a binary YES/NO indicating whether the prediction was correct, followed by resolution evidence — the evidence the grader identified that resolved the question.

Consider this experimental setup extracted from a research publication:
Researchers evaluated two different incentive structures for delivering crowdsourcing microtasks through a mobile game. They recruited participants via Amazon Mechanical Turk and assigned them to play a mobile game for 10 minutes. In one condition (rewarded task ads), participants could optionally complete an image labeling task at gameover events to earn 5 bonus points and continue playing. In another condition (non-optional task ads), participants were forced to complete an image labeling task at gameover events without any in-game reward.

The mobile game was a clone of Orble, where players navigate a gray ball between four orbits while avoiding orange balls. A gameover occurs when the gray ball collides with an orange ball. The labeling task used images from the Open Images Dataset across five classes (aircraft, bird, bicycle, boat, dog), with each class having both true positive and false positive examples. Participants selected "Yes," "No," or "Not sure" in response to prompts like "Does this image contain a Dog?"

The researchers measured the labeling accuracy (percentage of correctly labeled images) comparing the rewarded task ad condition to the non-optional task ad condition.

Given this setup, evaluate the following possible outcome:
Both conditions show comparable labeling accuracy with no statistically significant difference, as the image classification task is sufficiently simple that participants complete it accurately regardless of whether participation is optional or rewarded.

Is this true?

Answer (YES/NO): YES